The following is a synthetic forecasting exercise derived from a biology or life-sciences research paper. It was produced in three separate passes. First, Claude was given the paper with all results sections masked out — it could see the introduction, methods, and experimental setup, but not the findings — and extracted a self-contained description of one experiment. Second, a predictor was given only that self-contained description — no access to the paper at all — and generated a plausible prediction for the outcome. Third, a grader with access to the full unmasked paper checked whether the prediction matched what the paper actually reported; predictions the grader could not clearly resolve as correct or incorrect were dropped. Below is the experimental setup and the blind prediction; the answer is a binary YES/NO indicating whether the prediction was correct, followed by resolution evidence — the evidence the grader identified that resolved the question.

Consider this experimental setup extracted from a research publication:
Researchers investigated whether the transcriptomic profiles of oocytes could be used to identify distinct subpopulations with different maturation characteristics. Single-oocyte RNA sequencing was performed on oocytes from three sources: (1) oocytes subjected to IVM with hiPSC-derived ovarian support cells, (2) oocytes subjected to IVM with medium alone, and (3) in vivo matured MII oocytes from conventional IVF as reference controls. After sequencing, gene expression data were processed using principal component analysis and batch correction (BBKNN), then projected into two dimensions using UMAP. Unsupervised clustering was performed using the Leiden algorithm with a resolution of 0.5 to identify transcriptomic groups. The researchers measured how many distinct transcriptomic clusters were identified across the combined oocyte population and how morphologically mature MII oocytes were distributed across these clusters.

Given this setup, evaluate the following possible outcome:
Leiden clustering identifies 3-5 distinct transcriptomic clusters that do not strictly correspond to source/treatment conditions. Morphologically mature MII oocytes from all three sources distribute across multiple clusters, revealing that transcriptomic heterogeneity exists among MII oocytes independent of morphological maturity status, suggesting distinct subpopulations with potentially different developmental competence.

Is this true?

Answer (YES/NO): YES